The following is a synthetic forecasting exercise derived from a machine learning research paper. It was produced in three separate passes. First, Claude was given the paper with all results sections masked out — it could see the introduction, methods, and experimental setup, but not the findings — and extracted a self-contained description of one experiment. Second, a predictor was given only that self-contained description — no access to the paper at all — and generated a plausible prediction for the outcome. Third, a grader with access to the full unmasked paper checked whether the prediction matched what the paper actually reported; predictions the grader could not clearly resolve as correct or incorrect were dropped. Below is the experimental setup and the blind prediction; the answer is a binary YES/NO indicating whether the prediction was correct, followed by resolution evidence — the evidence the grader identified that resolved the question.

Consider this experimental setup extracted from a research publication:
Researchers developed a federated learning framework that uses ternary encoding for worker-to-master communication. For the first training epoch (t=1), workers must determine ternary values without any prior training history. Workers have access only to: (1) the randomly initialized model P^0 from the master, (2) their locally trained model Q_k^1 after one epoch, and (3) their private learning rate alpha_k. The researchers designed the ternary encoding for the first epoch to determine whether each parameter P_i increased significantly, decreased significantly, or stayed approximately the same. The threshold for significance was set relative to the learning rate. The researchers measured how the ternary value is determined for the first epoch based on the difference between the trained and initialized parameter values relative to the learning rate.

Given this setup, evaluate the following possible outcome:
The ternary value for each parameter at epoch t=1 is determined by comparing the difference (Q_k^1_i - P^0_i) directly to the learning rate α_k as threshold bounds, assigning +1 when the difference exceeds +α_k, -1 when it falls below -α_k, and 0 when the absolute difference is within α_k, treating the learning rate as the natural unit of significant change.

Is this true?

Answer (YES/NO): YES